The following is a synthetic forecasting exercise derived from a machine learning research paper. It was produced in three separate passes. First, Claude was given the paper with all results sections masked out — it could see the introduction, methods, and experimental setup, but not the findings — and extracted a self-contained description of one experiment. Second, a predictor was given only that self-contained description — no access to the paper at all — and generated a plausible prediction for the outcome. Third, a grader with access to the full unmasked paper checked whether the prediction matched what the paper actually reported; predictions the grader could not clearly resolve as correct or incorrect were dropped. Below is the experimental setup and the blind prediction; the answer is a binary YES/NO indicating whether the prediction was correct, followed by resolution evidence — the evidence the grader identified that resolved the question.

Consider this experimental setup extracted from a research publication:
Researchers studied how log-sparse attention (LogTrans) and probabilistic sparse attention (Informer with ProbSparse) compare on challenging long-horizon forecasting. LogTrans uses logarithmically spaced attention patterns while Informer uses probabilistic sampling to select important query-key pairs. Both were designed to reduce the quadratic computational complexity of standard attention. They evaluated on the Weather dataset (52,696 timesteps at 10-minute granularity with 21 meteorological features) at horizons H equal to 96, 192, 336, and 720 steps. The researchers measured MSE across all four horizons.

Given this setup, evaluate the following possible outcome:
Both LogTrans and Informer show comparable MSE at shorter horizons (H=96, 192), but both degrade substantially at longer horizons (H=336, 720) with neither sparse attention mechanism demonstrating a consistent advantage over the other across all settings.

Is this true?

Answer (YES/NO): NO